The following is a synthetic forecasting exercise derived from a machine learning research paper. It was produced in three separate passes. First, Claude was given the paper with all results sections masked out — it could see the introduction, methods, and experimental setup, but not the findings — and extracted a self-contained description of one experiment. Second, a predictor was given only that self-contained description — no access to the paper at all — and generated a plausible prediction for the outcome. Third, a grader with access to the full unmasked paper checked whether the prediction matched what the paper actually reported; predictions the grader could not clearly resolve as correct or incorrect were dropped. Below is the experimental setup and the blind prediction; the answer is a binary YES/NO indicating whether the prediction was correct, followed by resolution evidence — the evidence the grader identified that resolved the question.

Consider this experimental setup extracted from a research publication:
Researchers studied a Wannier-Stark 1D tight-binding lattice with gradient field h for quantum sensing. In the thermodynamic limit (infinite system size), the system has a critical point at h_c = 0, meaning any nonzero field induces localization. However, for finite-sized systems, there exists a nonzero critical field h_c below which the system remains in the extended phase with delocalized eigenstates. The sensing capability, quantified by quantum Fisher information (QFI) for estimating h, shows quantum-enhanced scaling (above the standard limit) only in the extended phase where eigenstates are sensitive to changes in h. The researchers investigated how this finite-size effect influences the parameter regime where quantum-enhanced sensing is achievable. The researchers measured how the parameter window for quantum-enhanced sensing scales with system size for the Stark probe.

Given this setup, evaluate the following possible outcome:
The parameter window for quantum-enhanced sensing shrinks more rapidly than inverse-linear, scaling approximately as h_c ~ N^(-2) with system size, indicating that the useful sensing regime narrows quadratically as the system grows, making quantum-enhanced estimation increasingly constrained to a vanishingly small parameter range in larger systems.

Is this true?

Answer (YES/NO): NO